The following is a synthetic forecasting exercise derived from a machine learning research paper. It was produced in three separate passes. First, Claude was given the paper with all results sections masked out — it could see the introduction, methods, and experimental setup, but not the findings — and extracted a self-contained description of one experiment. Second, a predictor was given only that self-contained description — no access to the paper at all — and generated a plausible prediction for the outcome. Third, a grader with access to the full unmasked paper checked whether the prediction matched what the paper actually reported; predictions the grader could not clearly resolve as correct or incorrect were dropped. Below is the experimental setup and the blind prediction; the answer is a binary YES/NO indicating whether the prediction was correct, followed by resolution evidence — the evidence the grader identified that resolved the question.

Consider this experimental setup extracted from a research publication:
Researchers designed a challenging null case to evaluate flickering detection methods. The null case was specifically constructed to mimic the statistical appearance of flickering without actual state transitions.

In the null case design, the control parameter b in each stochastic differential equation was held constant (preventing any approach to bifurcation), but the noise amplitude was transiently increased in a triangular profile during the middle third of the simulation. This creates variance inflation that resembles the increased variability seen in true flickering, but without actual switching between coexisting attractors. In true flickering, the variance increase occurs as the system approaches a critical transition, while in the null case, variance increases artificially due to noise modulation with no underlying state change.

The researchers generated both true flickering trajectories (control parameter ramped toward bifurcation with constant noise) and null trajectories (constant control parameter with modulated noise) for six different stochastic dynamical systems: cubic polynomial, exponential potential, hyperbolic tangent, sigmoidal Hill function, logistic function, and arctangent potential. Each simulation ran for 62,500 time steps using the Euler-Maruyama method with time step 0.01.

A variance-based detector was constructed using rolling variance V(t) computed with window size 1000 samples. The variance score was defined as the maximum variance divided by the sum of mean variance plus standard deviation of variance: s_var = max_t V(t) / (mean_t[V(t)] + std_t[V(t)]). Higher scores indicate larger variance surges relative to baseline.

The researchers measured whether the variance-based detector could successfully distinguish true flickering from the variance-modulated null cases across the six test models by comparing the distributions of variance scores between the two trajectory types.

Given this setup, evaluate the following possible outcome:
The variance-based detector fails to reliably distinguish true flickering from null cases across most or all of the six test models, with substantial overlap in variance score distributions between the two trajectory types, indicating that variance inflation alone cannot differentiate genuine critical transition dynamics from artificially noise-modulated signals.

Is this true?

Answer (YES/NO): YES